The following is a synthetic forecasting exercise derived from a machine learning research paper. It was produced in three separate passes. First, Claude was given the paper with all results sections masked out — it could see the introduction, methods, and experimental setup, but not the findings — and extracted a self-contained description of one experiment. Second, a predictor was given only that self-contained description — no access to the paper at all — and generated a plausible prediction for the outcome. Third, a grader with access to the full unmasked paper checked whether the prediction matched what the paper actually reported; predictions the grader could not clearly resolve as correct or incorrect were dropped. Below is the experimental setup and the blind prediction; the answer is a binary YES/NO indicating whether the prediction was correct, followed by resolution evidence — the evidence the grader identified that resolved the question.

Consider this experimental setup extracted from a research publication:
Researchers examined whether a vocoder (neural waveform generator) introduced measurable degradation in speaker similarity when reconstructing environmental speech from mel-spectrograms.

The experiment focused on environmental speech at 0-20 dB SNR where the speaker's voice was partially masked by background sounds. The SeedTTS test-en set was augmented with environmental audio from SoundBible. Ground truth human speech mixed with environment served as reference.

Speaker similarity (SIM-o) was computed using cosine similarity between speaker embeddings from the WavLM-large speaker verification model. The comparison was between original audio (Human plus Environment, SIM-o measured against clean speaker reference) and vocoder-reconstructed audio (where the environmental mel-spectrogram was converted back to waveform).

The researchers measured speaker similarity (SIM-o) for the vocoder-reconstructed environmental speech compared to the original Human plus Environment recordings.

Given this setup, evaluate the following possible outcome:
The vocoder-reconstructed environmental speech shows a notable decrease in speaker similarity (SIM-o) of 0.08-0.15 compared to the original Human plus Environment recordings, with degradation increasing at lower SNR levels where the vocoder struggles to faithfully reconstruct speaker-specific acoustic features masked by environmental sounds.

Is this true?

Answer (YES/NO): NO